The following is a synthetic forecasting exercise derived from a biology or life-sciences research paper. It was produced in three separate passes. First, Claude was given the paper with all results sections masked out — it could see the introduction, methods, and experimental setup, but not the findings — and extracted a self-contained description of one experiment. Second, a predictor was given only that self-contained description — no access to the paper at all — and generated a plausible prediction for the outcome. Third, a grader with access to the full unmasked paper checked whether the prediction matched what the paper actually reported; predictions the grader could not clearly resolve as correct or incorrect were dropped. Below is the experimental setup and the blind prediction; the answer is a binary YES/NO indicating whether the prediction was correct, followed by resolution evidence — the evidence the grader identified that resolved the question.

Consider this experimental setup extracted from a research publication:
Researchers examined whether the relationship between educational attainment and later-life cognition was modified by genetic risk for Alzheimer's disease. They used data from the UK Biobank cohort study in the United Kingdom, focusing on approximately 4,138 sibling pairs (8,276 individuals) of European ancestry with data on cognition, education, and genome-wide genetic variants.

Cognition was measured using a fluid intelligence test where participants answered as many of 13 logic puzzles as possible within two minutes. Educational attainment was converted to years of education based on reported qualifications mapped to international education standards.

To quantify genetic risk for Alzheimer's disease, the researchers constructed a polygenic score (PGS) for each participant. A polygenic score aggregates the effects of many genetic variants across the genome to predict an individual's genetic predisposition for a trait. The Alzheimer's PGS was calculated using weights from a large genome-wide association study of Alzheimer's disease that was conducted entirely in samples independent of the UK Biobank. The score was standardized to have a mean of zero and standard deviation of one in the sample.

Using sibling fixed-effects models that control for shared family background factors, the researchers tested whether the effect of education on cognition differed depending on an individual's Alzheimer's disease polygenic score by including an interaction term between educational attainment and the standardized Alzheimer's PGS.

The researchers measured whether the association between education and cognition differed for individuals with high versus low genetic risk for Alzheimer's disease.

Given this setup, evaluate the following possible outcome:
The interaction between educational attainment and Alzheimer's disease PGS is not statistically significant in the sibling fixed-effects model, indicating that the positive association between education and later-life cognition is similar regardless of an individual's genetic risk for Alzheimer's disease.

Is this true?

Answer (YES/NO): NO